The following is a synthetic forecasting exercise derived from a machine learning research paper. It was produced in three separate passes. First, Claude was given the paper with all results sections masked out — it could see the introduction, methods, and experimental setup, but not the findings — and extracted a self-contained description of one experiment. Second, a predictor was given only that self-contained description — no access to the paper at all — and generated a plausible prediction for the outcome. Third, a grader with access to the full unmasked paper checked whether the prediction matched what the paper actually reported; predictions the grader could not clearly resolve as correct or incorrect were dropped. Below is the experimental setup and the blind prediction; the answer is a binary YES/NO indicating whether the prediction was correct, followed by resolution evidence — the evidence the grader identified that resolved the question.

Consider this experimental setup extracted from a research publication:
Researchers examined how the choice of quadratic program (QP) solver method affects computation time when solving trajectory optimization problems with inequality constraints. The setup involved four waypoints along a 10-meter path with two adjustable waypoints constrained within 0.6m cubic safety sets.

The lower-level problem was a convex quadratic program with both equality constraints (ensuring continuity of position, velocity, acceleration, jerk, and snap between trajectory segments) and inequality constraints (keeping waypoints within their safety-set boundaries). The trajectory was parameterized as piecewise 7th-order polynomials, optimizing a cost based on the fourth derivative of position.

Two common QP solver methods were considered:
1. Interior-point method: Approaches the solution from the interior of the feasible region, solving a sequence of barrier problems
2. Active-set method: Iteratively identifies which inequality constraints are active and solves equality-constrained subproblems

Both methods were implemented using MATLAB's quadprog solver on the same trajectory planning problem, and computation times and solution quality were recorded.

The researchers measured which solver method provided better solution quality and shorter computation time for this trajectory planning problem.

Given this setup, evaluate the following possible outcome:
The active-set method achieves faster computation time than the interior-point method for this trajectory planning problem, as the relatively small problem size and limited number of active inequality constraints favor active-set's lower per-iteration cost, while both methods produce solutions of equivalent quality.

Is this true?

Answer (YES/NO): NO